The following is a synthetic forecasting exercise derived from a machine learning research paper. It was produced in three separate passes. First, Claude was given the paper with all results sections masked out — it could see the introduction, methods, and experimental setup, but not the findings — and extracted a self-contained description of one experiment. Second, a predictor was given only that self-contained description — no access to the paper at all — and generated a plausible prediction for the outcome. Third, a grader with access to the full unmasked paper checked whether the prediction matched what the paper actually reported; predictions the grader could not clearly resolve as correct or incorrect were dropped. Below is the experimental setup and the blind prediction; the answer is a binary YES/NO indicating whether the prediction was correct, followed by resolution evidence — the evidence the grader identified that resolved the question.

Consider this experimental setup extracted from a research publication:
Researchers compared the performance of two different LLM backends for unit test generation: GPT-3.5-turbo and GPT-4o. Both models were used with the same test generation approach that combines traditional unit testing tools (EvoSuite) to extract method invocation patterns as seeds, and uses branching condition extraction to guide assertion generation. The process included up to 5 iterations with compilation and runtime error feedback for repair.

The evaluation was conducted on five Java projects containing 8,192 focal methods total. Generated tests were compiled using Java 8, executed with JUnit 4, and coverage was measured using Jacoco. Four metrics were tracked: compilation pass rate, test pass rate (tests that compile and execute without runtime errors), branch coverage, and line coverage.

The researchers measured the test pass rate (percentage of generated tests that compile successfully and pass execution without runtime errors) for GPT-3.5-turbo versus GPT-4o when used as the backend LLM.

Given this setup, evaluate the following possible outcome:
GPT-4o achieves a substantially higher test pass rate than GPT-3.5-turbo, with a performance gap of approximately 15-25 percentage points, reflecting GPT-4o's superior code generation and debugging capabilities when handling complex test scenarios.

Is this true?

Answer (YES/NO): NO